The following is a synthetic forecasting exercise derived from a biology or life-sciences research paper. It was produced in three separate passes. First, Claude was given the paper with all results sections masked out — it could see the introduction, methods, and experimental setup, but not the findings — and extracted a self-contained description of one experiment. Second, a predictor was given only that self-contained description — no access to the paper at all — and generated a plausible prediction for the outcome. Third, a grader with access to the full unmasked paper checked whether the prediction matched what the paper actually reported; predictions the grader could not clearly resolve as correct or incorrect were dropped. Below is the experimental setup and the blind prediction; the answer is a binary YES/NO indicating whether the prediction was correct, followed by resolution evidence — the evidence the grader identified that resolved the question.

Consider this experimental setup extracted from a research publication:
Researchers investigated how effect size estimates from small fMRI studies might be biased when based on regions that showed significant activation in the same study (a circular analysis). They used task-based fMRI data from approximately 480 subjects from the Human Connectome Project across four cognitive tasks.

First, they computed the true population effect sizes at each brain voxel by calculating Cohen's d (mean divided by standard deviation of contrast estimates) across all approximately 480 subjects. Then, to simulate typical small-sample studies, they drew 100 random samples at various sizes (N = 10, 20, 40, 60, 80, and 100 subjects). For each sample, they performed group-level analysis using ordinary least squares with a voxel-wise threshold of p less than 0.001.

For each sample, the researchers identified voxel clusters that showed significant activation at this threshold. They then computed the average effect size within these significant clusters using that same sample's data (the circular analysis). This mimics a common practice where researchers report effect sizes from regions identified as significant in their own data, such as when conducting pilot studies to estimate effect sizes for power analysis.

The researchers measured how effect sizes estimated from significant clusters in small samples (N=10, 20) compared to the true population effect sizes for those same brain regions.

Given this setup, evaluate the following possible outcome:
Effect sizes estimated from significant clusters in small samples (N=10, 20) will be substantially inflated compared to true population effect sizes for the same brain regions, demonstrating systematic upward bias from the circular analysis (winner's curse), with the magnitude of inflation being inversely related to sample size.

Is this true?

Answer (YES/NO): YES